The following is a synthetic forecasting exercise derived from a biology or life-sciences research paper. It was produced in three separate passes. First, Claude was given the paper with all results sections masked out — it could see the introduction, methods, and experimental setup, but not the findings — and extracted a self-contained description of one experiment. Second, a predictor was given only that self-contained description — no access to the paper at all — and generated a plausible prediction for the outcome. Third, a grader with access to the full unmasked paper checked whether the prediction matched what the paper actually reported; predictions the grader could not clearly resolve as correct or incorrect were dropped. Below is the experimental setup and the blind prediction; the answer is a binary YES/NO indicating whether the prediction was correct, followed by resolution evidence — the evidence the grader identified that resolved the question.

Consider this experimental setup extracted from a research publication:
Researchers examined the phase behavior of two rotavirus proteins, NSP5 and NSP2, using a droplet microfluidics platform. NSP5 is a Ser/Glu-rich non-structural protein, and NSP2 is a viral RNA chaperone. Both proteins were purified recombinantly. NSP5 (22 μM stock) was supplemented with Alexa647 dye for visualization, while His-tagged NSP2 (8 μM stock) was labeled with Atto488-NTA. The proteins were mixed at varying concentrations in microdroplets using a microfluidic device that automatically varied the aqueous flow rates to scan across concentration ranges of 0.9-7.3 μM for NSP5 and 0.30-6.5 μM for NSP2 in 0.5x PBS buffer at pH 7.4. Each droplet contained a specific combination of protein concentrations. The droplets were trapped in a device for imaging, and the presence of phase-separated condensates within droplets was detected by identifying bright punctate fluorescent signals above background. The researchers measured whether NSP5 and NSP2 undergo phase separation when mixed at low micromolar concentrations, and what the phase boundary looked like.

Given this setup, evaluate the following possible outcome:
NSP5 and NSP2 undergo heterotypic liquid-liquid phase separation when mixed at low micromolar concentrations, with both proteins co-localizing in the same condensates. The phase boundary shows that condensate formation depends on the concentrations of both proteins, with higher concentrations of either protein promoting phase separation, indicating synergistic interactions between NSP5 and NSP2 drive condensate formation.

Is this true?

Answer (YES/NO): YES